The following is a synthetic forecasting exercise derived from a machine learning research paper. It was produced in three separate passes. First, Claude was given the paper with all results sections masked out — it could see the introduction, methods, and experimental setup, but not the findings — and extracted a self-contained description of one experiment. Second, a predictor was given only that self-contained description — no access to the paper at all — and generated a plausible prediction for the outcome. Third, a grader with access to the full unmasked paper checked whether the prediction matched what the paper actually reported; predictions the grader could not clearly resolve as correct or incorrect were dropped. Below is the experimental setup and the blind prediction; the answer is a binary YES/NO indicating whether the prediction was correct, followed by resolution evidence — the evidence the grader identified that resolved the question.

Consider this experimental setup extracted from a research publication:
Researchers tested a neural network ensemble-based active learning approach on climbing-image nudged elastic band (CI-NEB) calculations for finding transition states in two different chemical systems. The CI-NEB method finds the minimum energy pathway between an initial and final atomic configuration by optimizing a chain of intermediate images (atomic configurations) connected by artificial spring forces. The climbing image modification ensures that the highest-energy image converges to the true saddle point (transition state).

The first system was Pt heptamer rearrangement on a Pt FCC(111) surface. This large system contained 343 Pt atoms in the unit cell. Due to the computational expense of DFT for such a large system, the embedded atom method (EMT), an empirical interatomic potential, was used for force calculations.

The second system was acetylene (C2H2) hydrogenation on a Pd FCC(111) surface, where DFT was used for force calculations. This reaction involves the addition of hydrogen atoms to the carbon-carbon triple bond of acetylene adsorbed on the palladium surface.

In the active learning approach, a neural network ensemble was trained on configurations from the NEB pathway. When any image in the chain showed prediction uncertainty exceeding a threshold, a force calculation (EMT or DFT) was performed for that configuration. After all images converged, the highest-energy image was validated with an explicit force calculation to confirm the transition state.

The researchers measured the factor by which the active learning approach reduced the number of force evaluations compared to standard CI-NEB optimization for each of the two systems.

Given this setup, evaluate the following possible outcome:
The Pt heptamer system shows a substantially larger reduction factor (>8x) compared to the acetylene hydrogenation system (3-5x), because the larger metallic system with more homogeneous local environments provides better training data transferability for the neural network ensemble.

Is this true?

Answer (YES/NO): NO